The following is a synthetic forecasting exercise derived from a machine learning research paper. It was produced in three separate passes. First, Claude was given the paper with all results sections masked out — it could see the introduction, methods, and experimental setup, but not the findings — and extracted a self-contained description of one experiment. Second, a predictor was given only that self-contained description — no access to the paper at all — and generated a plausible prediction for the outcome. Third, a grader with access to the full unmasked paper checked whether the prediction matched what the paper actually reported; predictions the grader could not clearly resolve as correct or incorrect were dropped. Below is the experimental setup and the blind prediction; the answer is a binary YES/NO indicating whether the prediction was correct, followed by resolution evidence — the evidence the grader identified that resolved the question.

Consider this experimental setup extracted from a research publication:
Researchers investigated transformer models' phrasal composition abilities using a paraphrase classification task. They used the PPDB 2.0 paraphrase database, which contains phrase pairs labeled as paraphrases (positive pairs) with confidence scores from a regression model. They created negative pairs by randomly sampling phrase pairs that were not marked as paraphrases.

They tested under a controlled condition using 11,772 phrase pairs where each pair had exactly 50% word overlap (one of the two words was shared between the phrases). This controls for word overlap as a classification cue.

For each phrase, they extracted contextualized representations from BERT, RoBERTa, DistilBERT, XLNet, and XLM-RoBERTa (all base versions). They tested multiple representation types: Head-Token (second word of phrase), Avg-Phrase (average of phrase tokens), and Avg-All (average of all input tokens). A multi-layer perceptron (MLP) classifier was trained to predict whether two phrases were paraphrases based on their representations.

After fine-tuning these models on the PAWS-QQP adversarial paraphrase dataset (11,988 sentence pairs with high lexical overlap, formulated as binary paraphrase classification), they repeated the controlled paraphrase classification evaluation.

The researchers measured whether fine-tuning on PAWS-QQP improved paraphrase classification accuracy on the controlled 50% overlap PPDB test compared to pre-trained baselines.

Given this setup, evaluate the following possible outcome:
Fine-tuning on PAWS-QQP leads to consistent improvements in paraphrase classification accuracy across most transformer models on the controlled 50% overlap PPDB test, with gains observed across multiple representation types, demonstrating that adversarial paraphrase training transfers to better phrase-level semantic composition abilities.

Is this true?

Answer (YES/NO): NO